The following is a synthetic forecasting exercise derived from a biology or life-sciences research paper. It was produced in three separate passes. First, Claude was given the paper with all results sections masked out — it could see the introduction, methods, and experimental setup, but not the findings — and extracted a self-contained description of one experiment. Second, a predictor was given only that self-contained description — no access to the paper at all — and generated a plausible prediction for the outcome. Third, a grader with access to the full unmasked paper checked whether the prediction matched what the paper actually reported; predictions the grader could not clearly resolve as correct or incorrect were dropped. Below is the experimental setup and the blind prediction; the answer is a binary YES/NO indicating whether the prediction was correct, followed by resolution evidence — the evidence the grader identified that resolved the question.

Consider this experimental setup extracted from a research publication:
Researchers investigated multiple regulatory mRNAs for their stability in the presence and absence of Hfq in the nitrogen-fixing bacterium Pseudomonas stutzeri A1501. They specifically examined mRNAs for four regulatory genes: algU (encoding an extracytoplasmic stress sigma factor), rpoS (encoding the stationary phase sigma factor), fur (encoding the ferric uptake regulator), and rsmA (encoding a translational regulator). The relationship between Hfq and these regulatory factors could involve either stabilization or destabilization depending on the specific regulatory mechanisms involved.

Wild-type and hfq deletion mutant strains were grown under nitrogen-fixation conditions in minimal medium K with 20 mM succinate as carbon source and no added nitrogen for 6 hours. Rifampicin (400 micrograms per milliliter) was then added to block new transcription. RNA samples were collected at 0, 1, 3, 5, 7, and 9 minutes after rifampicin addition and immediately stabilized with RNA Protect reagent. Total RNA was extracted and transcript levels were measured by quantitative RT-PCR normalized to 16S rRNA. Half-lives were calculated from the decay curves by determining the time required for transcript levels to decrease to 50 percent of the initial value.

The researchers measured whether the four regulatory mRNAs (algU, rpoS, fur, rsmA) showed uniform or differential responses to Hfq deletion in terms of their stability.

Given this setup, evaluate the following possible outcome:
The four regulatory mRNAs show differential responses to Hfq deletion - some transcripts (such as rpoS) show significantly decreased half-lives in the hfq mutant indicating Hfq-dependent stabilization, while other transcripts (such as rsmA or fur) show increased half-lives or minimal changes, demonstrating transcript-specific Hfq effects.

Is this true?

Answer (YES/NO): NO